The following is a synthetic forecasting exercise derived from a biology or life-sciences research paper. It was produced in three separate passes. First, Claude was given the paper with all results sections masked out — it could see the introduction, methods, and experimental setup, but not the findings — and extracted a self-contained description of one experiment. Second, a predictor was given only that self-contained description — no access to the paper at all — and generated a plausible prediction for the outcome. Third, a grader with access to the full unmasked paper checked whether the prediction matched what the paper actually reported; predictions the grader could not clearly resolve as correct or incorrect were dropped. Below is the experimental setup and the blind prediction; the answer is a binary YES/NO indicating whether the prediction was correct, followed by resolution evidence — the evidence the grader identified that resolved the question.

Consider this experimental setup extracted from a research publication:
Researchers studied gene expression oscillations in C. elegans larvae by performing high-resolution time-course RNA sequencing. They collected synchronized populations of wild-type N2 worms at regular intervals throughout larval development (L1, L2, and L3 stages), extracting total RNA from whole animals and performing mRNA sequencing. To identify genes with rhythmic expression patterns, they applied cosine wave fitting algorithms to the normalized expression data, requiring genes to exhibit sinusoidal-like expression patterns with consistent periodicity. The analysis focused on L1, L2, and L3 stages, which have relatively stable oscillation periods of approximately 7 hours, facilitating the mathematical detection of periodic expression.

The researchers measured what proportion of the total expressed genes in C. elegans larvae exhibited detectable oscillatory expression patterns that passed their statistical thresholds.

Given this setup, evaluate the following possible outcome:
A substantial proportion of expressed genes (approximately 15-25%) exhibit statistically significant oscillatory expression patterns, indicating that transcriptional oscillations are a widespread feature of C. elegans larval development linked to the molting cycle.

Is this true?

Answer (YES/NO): YES